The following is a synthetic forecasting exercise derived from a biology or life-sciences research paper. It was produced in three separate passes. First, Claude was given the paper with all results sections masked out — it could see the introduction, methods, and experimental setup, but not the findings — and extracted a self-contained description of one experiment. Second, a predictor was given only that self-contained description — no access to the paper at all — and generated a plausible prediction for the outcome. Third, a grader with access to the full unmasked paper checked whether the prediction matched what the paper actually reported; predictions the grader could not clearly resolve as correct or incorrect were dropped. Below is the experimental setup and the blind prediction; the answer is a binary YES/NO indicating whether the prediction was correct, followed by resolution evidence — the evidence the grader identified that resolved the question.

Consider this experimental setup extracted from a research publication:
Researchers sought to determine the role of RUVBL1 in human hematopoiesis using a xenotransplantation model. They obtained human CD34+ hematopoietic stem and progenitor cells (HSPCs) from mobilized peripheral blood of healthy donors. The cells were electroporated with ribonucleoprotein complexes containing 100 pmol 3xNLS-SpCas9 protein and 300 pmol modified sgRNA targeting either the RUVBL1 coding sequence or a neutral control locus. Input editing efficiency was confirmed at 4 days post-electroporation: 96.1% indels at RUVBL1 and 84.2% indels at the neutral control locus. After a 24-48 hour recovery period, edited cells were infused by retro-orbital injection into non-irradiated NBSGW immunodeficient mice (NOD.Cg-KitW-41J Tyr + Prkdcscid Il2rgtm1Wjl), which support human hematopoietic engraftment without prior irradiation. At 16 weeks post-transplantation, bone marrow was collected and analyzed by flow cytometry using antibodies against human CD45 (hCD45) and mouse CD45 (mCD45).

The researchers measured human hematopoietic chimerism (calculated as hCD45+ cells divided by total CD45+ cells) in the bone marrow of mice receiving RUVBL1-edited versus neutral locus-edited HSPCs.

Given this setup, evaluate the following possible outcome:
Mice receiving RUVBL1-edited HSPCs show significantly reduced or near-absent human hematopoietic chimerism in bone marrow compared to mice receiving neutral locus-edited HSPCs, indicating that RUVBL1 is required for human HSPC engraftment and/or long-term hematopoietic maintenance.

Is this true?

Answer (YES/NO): YES